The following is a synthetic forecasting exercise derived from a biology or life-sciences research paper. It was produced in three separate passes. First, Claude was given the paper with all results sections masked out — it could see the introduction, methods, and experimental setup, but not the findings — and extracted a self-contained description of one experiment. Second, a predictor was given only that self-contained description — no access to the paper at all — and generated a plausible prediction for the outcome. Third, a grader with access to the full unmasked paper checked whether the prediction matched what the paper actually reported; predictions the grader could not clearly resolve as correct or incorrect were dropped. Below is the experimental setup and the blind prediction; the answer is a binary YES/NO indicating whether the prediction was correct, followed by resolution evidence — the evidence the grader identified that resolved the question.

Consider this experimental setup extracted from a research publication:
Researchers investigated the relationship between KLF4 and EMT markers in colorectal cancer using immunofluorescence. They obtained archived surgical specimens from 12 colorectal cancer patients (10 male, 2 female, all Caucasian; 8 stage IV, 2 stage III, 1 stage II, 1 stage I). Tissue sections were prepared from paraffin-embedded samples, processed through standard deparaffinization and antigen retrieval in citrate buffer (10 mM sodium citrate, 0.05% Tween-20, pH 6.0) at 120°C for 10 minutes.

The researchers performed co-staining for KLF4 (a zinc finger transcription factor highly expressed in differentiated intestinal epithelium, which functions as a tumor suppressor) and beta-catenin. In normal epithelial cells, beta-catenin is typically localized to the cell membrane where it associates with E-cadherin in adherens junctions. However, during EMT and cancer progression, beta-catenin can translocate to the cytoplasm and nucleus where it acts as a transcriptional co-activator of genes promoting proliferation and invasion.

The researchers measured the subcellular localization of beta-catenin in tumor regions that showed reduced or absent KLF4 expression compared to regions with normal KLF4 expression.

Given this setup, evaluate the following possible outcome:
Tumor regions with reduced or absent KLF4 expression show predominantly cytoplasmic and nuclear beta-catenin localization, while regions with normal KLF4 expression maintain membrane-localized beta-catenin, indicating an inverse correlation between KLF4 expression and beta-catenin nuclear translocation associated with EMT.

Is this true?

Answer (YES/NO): YES